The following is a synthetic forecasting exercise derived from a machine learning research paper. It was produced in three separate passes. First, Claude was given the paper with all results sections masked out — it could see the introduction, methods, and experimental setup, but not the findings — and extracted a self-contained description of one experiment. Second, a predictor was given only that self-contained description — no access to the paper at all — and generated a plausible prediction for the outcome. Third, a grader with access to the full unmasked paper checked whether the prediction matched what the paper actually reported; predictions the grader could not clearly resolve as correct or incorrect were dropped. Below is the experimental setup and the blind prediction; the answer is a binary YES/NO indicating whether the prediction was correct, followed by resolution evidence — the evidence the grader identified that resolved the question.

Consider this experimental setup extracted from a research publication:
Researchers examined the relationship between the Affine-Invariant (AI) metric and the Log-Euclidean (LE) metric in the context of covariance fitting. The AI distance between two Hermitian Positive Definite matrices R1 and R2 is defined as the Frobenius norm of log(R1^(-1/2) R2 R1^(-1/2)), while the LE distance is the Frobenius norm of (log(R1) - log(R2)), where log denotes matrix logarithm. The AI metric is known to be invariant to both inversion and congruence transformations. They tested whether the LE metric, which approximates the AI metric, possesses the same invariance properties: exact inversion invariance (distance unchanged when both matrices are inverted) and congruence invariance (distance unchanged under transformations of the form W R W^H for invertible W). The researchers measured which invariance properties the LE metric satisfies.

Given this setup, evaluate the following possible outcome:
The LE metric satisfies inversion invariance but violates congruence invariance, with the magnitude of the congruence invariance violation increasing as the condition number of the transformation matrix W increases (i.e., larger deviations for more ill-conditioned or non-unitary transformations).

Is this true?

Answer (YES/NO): NO